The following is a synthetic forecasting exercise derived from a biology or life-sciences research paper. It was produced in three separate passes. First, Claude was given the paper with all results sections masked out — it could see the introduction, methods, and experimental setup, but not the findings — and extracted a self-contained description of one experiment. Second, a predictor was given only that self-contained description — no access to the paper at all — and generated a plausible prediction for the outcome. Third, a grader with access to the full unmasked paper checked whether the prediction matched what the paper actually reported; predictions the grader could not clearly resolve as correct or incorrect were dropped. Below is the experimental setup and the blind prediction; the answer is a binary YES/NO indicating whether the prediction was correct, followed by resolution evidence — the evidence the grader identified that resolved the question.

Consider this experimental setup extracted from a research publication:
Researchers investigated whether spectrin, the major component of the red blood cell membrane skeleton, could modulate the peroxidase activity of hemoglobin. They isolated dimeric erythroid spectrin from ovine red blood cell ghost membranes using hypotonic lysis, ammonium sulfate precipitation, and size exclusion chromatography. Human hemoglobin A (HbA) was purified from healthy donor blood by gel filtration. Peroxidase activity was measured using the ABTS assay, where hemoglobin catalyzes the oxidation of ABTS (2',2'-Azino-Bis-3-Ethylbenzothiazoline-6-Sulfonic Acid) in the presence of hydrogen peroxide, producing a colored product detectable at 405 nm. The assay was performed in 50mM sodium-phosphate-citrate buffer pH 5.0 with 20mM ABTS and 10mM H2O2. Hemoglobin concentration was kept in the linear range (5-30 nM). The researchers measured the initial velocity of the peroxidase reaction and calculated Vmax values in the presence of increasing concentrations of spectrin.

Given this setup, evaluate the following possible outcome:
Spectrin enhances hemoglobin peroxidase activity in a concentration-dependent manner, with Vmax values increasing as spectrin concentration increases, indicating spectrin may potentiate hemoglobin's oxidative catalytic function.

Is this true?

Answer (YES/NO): YES